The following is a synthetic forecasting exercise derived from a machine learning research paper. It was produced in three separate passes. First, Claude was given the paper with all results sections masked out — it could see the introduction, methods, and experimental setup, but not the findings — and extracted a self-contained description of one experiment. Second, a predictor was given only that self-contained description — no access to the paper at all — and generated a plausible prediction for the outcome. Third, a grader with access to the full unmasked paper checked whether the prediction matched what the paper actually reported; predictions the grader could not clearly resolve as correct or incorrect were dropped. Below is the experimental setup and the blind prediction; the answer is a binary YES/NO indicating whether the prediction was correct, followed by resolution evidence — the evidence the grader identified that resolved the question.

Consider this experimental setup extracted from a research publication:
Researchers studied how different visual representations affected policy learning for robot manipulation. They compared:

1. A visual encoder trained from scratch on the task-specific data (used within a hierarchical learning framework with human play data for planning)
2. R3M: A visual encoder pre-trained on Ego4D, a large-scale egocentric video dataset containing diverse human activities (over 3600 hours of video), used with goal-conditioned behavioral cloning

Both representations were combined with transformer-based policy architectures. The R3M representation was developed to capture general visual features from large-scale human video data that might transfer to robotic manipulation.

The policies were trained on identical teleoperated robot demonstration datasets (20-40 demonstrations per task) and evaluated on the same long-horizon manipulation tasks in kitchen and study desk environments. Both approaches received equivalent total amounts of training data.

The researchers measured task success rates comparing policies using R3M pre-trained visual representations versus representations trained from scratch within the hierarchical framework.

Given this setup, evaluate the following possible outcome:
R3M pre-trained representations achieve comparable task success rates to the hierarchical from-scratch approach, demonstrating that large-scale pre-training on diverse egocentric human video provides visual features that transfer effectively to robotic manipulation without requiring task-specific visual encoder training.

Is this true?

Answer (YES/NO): NO